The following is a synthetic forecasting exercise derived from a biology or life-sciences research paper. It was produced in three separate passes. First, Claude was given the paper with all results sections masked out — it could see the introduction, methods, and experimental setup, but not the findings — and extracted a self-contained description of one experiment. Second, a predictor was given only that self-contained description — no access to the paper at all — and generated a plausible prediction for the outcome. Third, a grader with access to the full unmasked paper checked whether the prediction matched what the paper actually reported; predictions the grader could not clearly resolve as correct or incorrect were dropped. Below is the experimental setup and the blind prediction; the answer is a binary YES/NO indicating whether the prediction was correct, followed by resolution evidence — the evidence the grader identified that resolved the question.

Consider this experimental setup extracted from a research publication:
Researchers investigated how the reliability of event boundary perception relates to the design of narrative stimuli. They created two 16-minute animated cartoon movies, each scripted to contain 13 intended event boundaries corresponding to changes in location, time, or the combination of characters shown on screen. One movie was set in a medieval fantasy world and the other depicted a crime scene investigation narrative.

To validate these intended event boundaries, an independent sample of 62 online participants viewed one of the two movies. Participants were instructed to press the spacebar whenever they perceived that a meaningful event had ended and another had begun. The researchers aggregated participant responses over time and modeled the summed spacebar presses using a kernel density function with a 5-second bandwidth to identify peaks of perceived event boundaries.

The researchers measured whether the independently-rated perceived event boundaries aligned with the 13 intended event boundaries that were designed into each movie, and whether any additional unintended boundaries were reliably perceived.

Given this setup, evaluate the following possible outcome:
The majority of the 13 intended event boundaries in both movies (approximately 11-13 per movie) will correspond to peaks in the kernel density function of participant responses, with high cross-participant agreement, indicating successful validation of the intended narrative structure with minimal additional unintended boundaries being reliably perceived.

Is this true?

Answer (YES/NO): YES